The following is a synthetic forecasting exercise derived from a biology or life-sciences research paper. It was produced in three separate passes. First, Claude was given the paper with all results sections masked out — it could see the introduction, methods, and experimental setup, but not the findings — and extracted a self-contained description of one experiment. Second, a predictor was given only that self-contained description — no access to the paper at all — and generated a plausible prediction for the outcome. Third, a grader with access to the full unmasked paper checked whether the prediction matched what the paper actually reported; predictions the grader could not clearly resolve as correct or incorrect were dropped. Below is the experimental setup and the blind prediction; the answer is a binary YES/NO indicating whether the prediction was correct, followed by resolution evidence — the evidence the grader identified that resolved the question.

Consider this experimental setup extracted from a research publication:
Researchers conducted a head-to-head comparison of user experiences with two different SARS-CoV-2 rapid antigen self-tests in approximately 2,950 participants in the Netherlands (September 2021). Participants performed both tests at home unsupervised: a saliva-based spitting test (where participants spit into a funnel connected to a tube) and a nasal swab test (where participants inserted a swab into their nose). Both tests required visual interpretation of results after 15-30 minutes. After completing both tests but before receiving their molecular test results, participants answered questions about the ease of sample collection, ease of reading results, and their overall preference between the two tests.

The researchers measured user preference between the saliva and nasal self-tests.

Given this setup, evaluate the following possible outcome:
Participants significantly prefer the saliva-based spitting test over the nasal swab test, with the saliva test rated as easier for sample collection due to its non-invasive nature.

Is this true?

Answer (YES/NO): YES